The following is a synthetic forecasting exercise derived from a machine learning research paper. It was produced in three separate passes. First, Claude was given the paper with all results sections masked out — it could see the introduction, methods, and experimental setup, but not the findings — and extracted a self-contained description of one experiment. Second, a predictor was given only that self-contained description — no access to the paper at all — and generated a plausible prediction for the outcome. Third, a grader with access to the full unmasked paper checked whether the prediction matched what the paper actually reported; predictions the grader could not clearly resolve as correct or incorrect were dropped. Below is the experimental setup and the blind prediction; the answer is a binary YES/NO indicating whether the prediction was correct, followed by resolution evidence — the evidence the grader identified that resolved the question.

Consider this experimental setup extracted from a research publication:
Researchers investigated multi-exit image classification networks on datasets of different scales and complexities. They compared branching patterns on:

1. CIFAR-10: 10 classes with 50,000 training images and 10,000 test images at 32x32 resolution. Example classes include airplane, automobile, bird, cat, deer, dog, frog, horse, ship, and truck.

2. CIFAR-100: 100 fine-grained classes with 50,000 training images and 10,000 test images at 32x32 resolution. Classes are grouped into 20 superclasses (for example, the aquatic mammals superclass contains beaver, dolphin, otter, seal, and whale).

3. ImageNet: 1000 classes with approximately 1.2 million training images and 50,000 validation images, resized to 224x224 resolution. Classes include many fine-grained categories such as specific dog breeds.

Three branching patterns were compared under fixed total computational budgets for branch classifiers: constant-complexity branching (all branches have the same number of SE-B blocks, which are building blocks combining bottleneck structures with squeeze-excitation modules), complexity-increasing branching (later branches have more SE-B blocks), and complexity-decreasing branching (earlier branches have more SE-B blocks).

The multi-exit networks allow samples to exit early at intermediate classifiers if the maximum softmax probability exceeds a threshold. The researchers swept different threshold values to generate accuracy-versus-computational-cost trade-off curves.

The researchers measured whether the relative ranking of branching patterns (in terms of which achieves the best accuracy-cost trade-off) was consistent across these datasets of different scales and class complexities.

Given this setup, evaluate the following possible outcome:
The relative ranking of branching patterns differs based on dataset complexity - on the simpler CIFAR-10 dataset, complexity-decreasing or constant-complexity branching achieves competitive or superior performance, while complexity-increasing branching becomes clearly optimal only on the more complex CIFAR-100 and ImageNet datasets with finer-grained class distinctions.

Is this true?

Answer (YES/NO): NO